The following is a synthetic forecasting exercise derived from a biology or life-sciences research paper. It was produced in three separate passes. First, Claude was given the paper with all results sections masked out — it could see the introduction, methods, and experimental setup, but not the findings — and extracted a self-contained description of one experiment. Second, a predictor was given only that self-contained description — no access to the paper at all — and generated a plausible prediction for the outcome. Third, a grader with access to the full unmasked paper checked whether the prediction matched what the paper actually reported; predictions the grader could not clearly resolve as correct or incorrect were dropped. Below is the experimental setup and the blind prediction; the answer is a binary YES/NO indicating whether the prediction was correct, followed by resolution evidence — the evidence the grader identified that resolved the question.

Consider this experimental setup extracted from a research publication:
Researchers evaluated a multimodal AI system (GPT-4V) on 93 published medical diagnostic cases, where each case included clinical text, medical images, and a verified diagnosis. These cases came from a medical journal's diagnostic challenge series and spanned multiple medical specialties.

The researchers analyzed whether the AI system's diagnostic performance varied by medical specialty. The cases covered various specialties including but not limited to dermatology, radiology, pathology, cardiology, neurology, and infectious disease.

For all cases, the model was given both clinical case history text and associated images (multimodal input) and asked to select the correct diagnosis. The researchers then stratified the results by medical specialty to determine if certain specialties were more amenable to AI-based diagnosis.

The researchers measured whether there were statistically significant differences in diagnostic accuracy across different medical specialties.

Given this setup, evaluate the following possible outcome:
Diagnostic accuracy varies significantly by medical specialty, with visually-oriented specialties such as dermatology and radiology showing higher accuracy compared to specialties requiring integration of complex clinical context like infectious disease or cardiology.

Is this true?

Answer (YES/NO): NO